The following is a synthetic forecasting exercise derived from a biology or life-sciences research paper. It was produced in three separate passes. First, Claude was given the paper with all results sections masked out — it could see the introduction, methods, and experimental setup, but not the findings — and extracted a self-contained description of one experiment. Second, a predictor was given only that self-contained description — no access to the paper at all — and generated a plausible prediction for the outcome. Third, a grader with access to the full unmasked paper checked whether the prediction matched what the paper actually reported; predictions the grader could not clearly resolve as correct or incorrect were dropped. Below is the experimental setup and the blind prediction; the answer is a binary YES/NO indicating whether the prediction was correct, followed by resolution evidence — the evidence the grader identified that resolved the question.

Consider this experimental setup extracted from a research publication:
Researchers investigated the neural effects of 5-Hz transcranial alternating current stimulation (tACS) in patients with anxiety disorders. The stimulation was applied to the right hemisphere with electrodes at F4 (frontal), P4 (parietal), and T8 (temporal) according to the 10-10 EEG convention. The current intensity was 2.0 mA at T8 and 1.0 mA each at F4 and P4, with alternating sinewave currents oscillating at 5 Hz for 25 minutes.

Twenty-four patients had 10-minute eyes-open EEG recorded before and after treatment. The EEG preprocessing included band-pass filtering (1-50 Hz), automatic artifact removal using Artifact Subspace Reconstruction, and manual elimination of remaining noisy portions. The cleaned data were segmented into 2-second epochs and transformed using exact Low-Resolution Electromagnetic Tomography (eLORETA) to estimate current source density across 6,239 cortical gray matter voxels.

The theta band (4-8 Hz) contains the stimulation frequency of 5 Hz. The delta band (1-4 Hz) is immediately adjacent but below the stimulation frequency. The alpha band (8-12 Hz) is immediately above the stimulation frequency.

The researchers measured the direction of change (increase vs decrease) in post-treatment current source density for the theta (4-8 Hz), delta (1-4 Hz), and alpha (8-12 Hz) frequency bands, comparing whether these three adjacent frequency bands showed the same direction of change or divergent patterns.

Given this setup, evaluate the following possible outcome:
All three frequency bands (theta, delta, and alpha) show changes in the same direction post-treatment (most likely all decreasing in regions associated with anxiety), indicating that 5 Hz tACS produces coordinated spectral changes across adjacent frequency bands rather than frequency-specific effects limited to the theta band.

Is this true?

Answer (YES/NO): NO